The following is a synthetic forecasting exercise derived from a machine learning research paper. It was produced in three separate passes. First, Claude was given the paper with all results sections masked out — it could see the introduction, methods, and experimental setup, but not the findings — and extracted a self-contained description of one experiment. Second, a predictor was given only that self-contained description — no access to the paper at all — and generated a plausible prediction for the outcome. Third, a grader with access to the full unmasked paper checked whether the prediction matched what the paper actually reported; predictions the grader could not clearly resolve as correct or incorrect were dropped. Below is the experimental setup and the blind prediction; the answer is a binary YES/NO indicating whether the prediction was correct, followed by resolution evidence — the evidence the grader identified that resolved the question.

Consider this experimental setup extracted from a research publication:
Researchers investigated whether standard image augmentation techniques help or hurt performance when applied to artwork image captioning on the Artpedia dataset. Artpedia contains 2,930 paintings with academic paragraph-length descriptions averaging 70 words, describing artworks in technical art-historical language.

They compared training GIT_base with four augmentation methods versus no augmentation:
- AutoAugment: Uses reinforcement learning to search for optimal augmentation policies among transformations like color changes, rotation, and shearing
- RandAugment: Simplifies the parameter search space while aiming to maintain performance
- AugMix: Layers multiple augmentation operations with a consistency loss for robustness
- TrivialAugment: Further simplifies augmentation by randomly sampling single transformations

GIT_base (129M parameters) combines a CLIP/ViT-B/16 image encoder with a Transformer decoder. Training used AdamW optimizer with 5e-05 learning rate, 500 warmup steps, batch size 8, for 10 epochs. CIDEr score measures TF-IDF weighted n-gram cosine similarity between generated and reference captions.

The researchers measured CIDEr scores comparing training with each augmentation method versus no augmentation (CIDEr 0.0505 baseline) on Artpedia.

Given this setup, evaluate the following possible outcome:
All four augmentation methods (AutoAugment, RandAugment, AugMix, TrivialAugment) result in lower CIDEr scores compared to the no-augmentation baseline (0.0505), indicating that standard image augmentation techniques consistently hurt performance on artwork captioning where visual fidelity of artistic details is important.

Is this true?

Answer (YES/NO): NO